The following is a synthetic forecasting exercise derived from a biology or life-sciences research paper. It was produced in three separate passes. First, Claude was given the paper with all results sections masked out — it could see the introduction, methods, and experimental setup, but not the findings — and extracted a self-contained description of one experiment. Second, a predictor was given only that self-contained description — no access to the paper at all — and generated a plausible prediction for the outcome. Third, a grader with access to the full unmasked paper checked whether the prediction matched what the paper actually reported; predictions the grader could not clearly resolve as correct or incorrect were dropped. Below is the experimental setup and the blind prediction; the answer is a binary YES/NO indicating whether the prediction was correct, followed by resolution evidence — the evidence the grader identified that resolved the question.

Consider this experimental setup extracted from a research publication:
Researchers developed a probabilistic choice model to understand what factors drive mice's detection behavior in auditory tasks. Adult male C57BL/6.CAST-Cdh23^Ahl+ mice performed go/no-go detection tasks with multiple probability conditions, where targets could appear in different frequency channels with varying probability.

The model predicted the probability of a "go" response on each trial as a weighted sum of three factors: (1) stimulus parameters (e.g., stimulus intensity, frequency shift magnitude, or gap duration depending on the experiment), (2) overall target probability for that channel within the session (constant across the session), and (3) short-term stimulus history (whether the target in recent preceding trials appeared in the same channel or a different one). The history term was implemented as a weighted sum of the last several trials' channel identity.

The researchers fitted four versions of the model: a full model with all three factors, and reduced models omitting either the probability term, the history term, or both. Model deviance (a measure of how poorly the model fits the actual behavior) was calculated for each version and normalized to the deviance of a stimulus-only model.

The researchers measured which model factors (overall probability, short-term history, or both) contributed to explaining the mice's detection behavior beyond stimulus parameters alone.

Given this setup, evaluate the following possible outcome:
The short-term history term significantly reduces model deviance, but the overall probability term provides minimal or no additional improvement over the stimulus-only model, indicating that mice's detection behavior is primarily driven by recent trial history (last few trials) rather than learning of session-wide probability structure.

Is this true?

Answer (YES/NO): NO